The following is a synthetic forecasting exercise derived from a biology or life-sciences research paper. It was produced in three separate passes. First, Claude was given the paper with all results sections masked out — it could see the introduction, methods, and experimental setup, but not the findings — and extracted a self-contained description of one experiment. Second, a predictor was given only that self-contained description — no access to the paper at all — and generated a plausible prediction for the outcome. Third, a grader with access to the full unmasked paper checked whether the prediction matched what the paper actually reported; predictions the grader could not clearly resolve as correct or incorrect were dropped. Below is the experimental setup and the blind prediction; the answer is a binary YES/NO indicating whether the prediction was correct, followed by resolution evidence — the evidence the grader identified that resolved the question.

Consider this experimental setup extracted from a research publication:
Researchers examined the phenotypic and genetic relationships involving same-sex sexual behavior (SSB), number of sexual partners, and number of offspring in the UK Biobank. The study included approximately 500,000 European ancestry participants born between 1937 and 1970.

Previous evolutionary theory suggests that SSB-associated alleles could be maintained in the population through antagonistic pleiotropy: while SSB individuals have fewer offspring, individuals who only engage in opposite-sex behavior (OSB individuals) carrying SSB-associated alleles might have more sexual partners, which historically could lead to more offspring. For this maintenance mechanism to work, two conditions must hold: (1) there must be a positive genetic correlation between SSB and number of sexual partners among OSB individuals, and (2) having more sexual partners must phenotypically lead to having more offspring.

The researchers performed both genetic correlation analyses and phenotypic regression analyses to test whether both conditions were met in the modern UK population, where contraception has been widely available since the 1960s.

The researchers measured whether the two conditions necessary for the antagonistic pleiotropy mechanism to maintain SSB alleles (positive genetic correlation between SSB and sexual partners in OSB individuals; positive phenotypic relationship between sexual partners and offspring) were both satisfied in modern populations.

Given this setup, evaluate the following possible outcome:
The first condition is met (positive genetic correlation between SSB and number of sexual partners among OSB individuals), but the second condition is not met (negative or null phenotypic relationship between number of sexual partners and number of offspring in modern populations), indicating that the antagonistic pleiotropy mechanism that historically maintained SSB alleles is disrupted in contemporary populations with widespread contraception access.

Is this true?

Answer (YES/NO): YES